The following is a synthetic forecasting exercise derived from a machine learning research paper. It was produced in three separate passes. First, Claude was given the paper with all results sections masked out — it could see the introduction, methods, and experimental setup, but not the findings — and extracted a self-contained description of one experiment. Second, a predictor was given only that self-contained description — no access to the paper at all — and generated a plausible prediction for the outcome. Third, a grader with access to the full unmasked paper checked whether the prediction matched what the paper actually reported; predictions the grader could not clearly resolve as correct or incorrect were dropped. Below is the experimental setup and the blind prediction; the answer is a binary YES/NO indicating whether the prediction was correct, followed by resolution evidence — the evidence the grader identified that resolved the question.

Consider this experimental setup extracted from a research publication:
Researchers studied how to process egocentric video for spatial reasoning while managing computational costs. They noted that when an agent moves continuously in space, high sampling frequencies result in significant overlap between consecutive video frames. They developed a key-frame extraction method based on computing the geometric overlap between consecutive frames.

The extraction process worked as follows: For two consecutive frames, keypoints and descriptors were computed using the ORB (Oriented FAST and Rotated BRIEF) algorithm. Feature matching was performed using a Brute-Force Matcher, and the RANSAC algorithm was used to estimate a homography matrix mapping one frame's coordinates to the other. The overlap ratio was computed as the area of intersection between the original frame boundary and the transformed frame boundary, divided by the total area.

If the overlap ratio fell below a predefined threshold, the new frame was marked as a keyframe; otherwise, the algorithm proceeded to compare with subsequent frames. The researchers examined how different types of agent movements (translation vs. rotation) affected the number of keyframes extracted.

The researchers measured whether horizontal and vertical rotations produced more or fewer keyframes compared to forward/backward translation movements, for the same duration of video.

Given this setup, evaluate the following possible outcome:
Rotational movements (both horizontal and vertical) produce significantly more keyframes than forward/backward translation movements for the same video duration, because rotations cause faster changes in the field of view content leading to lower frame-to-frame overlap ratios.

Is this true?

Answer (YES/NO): YES